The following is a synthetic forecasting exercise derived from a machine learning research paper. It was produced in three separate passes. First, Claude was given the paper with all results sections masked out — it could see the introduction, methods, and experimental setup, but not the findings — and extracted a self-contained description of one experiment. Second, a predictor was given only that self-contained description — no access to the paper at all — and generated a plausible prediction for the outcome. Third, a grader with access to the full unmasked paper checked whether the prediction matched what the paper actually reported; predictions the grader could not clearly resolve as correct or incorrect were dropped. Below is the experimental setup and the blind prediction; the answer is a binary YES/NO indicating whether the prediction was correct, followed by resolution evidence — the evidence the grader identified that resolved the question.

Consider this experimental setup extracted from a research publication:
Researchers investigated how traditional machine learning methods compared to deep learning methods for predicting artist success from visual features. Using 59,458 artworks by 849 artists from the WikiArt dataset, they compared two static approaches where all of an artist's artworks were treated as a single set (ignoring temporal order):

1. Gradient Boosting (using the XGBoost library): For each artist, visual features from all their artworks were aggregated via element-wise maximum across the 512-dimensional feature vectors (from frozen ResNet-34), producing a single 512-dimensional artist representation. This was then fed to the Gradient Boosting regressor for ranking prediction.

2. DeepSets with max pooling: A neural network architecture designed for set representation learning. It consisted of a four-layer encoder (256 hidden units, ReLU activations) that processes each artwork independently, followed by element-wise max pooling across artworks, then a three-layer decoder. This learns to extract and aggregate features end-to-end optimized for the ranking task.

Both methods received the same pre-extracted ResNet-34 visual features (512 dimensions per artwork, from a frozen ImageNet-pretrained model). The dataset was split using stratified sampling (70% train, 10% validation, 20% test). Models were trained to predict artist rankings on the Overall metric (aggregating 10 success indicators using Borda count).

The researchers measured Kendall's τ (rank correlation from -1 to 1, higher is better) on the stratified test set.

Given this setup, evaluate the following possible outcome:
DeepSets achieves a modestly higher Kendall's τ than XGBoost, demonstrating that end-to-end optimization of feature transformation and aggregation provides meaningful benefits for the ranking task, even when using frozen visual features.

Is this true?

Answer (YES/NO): YES